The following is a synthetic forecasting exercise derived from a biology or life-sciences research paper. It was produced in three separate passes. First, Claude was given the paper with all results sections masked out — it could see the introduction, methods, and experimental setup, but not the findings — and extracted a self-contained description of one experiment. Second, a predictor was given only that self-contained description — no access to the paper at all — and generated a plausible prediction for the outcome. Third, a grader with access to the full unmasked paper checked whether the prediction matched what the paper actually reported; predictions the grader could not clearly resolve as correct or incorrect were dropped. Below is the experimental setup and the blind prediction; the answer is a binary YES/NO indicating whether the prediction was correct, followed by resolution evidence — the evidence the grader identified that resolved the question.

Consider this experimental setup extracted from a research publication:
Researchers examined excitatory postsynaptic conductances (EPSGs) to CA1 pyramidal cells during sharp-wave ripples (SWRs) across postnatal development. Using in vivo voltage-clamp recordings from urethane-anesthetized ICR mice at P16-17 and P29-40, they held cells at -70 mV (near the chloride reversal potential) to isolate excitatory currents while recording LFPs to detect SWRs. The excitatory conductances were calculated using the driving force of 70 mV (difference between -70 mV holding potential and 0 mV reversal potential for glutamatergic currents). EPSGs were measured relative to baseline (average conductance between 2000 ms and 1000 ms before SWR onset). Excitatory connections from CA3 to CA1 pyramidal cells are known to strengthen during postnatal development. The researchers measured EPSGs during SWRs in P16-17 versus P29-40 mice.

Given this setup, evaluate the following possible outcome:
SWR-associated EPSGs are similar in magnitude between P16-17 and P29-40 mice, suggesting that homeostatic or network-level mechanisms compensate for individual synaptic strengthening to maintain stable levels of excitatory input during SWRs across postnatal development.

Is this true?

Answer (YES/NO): NO